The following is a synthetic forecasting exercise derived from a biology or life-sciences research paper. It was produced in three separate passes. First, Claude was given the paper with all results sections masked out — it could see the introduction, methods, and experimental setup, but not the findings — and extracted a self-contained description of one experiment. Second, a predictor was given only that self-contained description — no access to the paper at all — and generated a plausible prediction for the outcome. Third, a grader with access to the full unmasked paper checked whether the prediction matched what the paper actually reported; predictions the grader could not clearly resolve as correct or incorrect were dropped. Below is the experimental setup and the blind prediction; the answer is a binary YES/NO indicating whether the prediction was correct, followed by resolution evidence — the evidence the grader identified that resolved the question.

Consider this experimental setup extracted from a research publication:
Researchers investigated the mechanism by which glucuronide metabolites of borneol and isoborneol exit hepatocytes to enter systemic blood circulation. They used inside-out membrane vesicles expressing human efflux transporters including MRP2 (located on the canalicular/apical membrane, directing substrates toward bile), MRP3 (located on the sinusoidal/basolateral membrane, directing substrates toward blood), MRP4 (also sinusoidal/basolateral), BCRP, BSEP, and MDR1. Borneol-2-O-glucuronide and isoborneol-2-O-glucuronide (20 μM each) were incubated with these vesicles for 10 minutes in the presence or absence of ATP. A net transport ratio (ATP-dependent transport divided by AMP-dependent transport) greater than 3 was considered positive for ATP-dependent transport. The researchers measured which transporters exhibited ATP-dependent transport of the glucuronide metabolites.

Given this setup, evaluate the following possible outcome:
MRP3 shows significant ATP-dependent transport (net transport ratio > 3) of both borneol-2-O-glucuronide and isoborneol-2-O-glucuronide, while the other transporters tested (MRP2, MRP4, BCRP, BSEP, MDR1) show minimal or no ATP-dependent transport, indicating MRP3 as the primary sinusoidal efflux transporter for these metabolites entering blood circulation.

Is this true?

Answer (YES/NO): NO